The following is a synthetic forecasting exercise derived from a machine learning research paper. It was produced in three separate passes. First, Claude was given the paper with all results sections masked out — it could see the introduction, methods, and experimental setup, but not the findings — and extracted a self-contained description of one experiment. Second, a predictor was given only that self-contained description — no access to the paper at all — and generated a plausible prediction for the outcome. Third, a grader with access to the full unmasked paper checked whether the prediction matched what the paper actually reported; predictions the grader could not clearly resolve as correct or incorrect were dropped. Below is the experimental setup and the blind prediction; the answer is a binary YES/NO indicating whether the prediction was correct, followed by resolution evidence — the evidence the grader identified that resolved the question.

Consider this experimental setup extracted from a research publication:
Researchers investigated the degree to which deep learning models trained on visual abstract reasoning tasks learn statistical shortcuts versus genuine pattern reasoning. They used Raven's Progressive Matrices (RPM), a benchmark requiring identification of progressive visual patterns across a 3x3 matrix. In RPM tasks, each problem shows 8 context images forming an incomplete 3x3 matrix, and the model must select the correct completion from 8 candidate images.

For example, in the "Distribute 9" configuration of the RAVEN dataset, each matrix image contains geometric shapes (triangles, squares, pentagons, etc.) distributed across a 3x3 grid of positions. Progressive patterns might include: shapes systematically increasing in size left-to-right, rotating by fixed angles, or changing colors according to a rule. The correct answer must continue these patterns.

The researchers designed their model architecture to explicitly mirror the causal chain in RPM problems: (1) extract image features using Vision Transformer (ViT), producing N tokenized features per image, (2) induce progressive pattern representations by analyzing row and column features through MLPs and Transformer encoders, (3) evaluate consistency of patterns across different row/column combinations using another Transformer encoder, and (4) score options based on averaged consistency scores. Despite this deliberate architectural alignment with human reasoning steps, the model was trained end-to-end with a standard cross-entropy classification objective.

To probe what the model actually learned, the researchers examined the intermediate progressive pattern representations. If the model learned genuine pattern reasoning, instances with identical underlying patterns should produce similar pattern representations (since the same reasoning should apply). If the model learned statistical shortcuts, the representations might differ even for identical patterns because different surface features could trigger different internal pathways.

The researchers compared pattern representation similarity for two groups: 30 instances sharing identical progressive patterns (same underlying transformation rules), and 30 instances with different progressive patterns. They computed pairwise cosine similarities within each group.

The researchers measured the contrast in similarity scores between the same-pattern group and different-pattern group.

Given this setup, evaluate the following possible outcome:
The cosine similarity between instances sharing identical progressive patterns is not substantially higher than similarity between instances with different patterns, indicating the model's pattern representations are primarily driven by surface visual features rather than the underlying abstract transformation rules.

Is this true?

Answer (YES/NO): YES